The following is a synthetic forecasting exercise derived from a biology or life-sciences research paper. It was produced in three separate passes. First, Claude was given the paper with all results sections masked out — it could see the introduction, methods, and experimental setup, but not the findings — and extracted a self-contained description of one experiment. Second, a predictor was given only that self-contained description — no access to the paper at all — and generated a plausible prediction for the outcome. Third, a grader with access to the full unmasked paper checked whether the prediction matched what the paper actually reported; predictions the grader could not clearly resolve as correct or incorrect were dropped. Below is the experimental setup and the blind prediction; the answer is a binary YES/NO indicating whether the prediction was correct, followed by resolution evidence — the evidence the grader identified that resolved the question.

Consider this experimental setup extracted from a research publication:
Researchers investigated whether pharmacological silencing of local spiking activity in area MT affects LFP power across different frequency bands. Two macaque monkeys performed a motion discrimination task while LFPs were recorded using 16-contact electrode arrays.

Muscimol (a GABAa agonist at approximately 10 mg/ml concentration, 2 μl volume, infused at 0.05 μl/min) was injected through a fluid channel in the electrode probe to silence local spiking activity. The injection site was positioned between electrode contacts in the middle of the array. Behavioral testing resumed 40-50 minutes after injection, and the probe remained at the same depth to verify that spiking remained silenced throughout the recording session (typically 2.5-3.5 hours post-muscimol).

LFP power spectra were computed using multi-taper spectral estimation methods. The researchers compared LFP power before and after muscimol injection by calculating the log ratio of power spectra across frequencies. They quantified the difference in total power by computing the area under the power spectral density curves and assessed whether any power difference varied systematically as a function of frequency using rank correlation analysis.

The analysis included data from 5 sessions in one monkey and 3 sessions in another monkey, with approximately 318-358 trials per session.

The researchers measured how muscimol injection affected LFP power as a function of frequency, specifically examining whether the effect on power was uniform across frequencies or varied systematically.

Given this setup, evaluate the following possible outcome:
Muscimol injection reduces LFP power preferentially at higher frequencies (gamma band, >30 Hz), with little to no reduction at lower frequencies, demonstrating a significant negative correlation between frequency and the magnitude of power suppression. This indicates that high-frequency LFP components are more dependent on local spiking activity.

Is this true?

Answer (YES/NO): NO